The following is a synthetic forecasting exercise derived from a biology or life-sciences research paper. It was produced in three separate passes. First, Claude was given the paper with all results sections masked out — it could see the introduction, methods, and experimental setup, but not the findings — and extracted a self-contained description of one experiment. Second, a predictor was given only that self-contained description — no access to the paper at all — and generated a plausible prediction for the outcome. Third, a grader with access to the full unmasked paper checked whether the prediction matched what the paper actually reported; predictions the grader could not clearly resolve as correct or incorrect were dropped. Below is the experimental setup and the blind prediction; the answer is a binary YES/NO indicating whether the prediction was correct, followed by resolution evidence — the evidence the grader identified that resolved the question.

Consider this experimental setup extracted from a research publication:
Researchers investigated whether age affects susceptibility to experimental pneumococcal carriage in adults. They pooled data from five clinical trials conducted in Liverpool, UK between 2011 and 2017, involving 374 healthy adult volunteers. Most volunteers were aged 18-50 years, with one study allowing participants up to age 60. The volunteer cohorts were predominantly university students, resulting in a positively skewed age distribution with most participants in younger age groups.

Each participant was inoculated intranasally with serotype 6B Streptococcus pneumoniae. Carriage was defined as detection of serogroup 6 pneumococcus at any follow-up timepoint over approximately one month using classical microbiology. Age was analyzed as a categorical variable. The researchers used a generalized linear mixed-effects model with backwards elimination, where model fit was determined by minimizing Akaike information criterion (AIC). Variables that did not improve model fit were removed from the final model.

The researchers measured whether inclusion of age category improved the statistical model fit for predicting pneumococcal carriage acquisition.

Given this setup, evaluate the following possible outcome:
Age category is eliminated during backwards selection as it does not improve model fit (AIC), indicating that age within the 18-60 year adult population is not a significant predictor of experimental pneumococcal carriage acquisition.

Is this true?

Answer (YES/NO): YES